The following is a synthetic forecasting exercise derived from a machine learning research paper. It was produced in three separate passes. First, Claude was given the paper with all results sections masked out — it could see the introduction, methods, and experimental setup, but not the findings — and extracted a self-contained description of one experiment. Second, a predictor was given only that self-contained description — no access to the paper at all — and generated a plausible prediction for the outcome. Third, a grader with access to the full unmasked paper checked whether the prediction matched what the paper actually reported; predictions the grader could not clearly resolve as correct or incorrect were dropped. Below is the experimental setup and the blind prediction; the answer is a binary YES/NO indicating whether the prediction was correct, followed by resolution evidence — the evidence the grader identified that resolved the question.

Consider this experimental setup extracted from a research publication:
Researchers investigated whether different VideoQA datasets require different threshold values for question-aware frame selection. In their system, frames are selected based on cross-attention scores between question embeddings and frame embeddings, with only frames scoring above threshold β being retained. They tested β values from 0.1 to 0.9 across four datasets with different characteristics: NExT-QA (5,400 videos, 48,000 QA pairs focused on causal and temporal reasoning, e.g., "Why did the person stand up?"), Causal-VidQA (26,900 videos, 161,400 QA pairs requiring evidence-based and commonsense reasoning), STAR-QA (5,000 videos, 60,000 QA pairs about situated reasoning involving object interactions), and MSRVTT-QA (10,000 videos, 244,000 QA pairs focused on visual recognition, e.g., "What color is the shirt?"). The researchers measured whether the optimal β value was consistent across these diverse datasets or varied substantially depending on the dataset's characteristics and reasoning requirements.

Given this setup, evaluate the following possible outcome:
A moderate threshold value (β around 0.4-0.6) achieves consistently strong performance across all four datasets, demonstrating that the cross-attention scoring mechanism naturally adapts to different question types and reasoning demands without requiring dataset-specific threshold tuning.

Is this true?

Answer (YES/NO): YES